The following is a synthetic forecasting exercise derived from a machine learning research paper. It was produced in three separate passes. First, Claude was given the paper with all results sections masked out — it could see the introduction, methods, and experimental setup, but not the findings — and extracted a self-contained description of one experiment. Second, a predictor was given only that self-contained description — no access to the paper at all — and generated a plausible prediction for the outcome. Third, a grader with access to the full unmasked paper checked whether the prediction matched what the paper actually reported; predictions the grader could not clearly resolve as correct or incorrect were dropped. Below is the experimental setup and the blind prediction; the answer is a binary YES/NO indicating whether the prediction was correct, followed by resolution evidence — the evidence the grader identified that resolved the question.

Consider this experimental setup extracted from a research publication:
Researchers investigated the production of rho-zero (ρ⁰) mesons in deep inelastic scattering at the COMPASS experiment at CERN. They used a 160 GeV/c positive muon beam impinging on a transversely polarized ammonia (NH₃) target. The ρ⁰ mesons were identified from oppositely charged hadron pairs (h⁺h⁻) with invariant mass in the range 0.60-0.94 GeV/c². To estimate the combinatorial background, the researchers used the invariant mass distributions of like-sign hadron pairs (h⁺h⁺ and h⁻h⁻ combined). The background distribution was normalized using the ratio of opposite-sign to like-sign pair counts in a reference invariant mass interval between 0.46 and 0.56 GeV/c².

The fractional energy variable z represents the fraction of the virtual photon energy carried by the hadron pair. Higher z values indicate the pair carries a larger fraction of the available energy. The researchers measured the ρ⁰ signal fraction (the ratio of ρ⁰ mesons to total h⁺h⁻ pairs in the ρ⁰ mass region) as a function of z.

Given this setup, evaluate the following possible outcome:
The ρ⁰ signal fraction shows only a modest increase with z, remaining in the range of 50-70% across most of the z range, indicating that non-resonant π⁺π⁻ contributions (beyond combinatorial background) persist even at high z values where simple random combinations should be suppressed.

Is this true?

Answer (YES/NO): NO